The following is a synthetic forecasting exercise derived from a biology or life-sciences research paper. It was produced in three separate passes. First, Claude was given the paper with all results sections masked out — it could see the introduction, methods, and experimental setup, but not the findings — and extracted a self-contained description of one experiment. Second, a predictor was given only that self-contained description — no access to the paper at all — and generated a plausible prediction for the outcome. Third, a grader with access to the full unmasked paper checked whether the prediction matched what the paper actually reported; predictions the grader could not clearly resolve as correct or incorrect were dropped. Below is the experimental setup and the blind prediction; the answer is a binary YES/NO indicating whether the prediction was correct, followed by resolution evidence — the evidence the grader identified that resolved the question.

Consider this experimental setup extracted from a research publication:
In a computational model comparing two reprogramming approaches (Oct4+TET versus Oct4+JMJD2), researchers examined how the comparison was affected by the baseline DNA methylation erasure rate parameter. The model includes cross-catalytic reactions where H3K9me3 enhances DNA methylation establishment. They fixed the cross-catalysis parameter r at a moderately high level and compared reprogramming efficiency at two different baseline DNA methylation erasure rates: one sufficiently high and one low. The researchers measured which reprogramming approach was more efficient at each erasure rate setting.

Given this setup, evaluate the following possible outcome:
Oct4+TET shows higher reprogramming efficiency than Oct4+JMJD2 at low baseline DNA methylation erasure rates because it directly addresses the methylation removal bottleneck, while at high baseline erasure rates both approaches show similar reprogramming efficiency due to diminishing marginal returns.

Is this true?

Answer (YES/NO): NO